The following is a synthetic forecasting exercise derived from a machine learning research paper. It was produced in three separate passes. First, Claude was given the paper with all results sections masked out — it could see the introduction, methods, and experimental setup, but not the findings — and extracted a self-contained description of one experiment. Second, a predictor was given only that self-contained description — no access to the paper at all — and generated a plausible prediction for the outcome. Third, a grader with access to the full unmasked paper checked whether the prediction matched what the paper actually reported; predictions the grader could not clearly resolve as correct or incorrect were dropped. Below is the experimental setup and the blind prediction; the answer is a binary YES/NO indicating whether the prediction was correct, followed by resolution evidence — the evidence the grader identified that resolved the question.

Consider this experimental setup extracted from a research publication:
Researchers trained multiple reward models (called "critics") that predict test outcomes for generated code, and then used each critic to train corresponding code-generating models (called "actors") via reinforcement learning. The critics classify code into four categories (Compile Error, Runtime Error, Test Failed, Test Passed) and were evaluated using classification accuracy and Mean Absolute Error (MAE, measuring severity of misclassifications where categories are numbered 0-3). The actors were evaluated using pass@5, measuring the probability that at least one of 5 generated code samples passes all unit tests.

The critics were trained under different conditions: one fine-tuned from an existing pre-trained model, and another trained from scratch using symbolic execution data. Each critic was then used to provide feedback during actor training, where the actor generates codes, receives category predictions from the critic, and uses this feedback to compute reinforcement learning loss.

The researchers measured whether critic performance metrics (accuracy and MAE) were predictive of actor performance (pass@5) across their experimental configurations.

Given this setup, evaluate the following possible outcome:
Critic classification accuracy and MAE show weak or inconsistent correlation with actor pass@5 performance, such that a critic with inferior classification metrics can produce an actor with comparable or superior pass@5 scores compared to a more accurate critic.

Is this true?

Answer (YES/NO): YES